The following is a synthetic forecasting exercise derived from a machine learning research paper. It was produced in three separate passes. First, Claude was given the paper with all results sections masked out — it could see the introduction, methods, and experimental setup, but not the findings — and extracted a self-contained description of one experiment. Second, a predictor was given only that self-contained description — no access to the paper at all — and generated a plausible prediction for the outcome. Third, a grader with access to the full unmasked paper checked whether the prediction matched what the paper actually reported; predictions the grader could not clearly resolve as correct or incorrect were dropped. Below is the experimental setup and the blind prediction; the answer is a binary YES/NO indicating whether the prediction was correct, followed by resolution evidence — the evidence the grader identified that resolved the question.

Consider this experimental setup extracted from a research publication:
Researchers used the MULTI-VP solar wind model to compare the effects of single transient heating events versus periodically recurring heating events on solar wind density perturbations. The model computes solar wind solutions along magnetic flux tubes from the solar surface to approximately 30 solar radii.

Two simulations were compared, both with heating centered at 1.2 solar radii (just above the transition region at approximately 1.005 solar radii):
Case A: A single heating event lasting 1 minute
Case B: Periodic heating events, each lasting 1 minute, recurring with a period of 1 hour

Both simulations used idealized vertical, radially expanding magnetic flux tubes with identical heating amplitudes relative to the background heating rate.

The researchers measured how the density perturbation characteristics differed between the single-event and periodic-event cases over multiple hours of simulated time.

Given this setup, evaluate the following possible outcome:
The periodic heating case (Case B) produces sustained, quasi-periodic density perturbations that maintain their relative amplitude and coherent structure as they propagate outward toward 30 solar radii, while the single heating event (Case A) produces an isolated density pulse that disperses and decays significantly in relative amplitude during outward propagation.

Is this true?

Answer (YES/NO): NO